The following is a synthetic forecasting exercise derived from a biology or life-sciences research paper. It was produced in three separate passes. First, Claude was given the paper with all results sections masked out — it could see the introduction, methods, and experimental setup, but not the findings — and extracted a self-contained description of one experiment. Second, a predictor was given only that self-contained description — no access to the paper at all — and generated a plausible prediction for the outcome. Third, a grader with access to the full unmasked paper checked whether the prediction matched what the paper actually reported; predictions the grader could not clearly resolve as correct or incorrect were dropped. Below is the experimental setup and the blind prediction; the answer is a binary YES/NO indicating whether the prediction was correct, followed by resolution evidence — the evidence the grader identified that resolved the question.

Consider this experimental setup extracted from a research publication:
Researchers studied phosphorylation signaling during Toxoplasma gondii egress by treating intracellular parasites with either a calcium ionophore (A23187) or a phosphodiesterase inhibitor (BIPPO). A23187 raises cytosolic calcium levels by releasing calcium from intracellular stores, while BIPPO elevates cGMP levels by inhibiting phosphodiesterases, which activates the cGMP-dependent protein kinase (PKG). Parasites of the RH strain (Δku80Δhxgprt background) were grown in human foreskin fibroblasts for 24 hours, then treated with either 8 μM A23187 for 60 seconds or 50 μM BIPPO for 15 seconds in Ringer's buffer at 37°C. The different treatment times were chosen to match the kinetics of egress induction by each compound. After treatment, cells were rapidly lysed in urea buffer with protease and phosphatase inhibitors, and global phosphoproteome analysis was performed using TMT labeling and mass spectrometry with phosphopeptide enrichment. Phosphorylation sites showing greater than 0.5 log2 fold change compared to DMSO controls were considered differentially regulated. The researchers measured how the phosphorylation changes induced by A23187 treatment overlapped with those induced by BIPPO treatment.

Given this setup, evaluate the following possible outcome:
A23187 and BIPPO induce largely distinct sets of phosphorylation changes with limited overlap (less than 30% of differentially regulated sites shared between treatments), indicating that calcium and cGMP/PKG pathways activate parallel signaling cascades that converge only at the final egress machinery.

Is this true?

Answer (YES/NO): NO